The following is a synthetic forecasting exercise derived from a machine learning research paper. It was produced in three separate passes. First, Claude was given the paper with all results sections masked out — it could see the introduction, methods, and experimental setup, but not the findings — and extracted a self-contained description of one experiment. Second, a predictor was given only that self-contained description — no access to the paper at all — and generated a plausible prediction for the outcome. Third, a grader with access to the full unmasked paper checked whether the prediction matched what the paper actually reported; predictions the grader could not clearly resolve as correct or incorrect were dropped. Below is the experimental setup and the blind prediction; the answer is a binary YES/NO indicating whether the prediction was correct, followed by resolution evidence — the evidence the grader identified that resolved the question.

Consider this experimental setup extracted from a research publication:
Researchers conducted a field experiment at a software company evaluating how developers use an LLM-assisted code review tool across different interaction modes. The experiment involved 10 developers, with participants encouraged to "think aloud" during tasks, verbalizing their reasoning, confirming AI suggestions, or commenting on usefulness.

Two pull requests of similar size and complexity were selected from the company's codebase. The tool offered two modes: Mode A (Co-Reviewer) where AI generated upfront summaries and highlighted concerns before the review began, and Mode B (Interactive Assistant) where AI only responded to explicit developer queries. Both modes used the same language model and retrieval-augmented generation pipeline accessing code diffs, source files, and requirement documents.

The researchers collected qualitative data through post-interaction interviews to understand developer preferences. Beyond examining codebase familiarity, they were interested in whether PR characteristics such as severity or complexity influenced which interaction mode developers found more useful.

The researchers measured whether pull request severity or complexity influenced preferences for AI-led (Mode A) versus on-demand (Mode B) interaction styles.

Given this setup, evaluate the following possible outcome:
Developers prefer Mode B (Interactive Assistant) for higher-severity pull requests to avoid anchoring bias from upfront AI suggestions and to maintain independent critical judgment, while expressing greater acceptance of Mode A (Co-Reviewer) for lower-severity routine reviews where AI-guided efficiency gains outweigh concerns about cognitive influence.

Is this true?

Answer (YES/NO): NO